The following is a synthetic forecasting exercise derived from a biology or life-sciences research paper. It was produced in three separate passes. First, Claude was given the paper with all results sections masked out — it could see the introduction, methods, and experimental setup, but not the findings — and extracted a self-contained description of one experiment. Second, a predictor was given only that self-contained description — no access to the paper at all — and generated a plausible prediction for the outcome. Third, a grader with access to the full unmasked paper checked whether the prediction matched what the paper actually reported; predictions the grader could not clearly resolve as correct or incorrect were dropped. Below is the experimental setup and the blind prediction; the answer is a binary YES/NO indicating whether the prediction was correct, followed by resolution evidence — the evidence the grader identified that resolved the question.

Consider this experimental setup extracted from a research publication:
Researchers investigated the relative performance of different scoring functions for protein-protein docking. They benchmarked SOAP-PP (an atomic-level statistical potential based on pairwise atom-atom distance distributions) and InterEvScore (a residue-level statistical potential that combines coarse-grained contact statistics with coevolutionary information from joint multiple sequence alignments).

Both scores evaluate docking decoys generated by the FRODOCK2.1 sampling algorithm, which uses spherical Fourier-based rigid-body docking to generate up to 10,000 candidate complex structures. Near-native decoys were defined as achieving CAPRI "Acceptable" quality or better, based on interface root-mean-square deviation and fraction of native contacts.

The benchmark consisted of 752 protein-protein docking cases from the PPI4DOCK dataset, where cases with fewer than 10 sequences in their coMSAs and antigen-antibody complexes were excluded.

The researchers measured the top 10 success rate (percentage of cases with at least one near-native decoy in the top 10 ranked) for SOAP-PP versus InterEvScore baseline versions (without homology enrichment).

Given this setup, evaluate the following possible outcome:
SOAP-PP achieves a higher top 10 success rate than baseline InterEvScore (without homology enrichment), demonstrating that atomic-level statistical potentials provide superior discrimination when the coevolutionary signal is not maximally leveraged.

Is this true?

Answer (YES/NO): NO